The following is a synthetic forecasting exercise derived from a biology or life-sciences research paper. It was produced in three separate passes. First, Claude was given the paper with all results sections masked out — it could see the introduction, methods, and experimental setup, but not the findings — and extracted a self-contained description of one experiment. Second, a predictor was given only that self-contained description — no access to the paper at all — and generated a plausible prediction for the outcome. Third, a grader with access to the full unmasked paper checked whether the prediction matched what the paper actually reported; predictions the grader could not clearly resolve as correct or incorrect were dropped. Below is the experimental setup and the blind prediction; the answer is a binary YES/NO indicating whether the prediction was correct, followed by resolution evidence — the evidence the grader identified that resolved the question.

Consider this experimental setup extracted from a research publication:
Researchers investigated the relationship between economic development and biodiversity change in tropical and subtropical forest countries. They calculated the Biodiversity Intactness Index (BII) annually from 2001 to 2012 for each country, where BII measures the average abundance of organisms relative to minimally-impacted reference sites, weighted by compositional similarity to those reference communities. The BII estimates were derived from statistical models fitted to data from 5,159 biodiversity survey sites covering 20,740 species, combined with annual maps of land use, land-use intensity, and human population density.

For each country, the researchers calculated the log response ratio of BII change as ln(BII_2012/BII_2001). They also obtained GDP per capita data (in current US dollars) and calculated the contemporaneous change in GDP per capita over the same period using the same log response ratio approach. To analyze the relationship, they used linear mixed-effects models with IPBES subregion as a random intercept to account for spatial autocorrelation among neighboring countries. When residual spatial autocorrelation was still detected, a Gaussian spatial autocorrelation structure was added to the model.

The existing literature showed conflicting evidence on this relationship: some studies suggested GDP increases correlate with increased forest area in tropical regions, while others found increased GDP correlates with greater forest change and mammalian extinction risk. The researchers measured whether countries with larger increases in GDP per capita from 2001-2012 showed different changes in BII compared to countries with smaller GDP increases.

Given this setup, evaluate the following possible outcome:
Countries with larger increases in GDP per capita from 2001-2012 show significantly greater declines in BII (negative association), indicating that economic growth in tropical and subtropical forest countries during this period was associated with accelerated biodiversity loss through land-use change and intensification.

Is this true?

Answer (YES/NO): NO